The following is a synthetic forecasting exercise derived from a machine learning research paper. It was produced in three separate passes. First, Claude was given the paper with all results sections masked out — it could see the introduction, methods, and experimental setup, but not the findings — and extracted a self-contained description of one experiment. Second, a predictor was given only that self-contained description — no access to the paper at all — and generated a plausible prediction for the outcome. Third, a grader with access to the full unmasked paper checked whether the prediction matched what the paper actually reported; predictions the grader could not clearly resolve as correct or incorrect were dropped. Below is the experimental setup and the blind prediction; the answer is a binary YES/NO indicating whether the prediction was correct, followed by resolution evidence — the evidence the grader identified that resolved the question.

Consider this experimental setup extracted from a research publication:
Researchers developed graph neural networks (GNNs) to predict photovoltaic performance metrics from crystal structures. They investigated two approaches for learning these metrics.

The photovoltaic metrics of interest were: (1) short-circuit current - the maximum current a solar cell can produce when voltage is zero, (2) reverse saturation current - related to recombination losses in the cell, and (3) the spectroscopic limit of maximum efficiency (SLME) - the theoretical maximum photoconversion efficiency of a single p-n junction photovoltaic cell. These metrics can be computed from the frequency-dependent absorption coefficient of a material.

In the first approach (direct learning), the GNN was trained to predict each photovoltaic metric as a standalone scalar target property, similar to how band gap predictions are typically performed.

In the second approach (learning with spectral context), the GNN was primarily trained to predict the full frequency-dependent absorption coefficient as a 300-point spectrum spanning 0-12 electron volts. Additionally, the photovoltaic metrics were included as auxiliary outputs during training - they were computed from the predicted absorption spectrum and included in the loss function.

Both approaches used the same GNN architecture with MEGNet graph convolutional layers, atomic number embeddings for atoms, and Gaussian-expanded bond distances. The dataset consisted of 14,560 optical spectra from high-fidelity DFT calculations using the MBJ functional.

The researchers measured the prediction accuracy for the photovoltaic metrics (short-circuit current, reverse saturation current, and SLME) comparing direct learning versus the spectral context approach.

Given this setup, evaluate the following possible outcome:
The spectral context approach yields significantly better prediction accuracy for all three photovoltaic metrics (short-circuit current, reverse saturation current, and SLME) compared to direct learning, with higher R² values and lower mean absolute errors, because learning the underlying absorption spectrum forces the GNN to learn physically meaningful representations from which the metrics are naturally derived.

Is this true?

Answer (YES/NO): YES